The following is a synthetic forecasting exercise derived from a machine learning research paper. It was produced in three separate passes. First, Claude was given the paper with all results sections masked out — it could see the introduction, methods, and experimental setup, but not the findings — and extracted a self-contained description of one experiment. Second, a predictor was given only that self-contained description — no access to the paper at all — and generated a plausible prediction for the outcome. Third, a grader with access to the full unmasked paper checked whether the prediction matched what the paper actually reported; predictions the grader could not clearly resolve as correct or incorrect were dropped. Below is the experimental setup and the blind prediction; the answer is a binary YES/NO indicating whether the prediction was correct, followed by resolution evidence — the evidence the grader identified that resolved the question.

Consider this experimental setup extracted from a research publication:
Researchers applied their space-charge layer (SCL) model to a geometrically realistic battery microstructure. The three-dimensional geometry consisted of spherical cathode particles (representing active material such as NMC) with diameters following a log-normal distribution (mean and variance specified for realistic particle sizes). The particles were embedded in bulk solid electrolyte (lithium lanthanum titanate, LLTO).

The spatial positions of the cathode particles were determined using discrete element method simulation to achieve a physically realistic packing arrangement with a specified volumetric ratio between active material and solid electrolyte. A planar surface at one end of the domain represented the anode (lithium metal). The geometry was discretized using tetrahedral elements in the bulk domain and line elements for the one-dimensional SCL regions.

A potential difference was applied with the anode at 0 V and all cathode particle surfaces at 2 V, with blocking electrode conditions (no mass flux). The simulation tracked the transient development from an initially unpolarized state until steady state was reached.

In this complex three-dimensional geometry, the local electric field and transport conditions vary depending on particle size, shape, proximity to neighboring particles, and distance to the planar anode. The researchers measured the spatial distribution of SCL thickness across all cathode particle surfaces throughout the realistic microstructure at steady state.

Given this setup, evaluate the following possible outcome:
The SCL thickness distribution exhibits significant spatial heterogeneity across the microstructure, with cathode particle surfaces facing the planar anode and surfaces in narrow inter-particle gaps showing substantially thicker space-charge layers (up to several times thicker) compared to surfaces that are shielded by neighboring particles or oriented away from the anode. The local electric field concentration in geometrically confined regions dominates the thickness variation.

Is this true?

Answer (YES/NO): NO